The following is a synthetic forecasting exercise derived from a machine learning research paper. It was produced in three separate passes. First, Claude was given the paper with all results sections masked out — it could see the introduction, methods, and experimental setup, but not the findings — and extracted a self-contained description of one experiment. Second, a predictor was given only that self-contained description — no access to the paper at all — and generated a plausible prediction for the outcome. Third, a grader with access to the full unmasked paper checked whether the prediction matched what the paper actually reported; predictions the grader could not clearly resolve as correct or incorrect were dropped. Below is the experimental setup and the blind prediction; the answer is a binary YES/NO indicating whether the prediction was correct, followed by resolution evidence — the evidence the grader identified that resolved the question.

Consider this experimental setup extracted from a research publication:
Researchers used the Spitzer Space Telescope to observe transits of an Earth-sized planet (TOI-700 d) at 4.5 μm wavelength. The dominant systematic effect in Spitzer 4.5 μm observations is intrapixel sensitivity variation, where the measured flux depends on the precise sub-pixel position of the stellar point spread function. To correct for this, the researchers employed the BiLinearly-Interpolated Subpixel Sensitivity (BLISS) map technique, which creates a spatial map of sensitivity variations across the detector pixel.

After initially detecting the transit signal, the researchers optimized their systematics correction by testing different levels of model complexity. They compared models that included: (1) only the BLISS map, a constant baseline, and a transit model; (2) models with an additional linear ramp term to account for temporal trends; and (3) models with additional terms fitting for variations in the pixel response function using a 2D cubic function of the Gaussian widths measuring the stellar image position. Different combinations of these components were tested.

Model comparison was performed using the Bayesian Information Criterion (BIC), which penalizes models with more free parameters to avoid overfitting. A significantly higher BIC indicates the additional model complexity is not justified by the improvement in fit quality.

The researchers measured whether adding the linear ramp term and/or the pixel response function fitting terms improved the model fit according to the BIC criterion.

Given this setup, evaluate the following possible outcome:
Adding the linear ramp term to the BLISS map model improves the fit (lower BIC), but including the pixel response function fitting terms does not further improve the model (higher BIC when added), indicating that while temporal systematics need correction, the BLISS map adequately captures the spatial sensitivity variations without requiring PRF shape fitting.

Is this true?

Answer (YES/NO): NO